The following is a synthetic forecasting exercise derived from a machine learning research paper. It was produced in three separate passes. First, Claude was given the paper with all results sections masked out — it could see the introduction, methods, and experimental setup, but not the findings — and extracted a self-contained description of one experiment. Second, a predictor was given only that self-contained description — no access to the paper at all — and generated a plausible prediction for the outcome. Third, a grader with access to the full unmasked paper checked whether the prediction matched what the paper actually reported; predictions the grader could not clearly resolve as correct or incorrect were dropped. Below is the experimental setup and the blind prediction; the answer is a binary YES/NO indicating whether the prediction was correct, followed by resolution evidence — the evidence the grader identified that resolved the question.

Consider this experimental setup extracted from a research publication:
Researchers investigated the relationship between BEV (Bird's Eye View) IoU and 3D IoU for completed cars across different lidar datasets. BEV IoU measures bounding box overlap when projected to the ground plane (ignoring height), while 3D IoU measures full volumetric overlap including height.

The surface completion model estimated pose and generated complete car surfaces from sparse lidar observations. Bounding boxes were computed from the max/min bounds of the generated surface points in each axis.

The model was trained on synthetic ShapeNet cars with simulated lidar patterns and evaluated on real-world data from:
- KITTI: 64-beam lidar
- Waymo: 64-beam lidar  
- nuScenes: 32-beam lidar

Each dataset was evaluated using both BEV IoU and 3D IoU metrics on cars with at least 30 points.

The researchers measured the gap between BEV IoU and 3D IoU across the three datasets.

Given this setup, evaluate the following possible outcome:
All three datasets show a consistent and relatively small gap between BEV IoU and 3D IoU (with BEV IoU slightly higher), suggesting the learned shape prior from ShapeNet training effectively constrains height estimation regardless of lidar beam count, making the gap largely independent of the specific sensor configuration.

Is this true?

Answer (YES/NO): NO